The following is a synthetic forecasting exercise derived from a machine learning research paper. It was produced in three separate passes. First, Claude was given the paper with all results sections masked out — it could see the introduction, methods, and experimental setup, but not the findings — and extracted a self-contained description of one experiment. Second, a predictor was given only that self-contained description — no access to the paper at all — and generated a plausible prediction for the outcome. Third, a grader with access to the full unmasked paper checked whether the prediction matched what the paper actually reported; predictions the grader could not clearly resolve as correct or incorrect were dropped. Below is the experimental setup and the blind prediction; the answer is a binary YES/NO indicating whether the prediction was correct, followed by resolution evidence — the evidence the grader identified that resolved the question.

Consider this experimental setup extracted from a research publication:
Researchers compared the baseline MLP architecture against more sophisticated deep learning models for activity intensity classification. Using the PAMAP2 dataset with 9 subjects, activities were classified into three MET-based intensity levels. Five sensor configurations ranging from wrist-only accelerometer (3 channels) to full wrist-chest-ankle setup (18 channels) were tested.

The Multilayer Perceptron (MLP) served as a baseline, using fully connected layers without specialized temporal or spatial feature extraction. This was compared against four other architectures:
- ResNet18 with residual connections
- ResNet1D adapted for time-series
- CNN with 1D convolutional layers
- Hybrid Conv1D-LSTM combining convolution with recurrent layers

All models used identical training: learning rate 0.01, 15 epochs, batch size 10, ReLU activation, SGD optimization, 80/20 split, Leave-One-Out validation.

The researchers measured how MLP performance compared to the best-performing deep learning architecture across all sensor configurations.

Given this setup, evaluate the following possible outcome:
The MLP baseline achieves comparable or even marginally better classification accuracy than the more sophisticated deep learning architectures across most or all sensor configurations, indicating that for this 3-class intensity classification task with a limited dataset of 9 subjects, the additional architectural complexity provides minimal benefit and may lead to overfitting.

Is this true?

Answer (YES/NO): NO